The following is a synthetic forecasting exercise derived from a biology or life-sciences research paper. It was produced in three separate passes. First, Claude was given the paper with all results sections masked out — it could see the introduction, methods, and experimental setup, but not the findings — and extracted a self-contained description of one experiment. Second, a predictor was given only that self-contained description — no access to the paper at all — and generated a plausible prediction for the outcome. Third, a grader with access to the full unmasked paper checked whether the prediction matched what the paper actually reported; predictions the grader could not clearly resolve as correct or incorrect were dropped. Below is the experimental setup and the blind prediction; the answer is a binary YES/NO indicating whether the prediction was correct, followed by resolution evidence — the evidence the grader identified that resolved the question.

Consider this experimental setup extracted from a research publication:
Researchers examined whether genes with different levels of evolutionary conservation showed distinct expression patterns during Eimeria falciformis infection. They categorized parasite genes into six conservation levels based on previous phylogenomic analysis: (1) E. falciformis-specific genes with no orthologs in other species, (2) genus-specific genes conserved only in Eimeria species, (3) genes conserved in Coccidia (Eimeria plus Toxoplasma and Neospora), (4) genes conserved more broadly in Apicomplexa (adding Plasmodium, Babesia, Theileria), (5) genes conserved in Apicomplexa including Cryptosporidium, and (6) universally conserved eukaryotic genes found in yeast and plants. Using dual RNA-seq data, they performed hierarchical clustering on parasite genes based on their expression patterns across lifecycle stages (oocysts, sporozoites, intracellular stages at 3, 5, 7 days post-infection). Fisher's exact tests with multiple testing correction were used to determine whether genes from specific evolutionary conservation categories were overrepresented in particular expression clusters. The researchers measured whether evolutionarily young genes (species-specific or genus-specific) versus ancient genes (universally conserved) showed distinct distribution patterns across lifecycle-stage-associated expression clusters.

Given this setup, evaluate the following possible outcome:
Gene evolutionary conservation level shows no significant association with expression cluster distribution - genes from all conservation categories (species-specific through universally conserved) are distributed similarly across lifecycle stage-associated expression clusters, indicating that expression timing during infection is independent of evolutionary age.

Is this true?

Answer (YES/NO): NO